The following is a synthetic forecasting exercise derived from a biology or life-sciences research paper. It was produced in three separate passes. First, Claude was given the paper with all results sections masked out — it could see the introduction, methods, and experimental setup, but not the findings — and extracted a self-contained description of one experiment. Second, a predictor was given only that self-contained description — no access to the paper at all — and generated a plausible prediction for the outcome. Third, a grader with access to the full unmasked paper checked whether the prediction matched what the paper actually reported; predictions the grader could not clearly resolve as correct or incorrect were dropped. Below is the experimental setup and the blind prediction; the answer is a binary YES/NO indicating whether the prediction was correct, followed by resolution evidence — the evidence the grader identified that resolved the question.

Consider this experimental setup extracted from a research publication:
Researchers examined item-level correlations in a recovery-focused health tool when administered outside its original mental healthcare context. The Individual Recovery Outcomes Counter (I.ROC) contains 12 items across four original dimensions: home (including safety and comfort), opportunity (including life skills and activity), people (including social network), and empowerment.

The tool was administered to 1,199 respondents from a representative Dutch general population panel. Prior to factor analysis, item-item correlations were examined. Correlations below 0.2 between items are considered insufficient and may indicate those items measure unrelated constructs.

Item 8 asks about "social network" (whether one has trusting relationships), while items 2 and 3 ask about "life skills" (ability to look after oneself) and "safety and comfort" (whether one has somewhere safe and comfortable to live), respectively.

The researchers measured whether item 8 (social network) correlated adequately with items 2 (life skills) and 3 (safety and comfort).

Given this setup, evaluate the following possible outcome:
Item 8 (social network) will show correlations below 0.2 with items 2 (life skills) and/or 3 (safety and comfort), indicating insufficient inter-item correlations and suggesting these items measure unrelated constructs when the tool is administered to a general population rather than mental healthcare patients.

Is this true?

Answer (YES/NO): YES